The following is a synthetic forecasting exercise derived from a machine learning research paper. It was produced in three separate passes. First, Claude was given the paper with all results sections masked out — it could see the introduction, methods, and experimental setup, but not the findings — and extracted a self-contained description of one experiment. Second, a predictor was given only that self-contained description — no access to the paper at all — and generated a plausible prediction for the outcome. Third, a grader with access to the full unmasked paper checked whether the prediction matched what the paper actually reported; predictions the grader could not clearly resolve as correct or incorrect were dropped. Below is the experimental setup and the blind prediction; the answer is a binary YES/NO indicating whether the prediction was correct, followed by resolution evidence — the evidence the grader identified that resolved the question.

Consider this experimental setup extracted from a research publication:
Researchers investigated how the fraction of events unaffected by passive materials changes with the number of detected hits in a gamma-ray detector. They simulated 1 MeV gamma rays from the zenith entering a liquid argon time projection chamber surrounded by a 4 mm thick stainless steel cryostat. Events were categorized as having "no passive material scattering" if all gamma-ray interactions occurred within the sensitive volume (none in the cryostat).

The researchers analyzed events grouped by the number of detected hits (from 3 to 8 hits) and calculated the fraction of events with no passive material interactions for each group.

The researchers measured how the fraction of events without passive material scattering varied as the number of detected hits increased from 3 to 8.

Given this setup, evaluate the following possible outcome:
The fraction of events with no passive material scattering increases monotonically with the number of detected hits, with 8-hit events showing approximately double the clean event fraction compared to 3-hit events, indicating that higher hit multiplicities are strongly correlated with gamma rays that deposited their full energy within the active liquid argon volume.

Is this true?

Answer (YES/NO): NO